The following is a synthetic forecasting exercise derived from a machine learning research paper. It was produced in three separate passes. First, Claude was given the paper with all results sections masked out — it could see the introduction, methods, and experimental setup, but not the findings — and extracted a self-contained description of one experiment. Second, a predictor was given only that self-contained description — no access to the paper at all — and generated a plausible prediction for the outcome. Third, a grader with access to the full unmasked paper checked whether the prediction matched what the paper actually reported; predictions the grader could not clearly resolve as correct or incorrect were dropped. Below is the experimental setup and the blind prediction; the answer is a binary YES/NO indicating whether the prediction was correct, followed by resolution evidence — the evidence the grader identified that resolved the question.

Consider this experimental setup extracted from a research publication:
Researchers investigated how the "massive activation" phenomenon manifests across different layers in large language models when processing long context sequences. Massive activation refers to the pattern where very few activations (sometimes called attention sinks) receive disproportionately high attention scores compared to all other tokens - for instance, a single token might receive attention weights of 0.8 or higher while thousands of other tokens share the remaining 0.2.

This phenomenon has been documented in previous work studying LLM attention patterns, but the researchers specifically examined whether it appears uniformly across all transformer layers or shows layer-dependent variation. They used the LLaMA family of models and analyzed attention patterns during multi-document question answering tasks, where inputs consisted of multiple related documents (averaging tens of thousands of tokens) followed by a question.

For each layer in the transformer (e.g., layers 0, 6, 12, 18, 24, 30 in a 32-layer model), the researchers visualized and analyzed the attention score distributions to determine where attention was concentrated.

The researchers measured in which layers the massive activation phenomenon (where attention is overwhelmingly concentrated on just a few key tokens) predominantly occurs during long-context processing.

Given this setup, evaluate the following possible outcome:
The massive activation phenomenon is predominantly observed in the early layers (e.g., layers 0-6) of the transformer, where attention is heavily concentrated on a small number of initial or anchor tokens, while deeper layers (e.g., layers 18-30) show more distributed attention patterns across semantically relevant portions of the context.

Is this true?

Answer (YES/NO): NO